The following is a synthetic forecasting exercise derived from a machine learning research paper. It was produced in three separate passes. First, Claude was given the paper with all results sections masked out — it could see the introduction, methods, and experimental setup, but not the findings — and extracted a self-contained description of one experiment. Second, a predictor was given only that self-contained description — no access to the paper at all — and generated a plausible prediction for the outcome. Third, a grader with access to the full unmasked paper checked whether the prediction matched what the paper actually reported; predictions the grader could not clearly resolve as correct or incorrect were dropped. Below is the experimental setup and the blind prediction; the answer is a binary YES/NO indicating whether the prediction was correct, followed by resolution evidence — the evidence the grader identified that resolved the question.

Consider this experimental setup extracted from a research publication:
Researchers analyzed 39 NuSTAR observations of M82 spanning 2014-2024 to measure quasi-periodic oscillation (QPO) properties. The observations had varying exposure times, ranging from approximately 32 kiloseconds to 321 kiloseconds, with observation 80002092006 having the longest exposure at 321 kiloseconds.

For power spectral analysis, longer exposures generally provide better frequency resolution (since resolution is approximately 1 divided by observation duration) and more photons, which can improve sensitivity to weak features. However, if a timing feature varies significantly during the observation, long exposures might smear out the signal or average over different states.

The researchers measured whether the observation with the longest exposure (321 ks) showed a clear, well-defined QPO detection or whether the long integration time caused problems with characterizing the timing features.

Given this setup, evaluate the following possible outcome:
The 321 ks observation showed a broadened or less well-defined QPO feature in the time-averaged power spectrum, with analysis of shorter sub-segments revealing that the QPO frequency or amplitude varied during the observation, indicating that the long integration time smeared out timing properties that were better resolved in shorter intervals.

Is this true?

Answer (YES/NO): YES